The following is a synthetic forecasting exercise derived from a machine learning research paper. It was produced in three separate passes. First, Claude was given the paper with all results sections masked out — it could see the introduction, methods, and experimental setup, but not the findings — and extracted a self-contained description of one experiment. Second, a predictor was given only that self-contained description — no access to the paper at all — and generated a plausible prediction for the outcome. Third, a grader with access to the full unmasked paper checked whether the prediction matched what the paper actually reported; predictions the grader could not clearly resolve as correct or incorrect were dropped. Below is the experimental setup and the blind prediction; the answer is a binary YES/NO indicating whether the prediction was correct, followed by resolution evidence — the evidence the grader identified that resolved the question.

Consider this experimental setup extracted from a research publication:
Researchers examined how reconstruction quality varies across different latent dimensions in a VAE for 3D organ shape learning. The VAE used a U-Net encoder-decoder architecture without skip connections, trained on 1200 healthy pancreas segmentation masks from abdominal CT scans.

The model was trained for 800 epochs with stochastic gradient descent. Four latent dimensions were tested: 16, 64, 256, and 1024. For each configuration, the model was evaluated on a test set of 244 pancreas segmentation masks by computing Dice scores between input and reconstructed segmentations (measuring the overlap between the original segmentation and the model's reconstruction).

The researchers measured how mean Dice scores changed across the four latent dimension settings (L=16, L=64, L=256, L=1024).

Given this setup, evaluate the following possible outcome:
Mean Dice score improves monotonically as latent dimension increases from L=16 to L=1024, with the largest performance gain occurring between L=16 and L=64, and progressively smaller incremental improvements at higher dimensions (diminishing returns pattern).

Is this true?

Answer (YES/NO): NO